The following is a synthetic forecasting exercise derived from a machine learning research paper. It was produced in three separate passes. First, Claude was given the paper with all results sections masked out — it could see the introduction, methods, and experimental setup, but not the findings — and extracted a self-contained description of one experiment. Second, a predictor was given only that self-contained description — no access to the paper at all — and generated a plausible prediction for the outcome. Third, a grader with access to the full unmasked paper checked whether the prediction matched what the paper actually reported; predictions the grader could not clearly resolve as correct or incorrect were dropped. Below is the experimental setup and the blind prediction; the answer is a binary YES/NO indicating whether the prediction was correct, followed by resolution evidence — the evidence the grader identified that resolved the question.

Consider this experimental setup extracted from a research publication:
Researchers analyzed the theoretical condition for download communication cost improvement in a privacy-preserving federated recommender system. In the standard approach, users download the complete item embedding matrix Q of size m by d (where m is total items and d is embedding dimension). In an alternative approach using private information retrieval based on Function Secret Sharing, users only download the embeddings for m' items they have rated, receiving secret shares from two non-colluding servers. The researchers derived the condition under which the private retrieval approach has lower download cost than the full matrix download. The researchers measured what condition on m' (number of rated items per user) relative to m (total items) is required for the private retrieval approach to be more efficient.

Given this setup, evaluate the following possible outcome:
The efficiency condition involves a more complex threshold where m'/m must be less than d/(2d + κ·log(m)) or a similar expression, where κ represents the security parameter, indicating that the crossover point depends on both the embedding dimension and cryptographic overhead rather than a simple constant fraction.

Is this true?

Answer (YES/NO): NO